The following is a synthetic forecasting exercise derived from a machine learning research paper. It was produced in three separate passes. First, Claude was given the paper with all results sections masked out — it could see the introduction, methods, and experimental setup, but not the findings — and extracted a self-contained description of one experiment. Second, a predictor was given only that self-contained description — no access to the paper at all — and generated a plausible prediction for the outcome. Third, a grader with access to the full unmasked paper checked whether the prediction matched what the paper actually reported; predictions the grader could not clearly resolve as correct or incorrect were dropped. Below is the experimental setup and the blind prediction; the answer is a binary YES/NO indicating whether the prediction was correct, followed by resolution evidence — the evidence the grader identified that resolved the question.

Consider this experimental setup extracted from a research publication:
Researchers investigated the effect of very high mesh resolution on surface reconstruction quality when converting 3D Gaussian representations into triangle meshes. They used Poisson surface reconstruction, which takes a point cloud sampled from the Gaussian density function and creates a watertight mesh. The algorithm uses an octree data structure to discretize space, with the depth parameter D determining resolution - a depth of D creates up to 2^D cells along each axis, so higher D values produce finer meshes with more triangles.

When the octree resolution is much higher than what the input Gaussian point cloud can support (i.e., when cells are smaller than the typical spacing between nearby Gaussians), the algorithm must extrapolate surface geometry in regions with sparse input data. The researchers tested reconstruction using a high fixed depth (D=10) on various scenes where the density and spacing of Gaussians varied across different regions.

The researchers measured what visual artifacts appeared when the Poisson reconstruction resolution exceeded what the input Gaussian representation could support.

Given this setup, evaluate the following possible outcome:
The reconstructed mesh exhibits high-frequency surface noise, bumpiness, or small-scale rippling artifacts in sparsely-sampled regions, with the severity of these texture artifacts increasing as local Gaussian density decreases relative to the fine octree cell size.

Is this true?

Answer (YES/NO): YES